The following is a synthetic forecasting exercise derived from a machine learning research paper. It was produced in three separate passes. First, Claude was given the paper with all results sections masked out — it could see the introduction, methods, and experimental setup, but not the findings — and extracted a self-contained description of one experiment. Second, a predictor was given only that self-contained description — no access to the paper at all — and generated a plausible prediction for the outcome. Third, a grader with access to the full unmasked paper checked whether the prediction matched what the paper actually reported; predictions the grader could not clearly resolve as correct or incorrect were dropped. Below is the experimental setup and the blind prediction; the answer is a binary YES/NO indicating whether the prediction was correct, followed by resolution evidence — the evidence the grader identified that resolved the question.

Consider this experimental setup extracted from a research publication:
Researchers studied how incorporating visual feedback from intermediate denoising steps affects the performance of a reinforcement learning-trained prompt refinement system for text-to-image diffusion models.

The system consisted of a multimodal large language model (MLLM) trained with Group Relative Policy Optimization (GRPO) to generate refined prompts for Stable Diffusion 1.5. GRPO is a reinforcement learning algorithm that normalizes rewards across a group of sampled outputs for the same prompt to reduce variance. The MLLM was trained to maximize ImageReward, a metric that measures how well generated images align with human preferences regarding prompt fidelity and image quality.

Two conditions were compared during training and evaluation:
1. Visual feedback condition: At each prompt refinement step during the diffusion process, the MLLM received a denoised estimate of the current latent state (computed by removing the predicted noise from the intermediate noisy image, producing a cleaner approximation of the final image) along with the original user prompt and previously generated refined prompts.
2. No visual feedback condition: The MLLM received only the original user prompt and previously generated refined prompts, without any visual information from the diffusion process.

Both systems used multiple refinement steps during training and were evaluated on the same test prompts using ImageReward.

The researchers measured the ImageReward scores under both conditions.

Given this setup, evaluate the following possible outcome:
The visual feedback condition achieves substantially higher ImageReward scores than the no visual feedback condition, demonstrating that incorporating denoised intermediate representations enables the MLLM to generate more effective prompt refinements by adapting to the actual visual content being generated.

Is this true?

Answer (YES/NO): YES